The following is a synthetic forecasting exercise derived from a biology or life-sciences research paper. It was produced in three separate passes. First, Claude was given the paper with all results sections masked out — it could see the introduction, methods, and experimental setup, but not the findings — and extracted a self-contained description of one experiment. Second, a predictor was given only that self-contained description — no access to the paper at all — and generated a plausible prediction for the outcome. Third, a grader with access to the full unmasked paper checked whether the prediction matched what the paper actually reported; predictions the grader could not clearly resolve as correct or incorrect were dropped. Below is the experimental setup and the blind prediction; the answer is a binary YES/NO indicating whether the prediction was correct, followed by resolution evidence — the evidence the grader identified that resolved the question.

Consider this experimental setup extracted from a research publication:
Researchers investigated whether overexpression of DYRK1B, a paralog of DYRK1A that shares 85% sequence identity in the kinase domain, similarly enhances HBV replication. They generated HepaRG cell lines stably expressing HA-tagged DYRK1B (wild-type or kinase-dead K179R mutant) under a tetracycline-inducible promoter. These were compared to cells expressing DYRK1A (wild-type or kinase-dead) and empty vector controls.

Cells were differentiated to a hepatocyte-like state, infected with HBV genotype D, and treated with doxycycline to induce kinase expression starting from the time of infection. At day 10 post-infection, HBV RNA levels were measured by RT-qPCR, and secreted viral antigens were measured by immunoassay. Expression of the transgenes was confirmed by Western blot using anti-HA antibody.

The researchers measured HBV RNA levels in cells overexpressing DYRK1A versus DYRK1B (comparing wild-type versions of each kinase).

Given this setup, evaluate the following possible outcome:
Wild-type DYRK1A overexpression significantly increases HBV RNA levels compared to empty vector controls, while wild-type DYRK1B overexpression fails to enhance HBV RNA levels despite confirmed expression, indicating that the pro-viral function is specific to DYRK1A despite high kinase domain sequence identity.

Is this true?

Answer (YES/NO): NO